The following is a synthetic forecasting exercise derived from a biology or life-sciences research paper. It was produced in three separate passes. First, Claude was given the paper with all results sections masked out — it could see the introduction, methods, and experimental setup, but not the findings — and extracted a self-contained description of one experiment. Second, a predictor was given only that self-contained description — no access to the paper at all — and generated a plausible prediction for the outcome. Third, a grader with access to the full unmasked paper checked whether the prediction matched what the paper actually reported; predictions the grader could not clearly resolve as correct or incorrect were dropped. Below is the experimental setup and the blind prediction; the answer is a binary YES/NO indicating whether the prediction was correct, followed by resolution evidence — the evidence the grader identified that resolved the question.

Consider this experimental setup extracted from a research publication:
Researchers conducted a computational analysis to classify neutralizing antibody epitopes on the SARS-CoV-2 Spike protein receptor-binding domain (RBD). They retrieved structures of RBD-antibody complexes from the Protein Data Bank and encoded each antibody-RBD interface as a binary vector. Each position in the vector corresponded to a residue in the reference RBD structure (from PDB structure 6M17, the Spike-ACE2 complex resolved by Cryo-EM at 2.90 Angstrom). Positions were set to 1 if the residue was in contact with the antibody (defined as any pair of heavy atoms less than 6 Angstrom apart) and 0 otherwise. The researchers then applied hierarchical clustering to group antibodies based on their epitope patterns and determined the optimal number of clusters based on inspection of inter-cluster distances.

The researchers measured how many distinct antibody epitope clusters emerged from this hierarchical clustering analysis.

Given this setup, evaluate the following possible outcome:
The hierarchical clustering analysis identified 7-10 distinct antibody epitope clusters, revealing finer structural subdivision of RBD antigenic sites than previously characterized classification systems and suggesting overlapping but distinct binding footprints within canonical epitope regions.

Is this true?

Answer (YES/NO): NO